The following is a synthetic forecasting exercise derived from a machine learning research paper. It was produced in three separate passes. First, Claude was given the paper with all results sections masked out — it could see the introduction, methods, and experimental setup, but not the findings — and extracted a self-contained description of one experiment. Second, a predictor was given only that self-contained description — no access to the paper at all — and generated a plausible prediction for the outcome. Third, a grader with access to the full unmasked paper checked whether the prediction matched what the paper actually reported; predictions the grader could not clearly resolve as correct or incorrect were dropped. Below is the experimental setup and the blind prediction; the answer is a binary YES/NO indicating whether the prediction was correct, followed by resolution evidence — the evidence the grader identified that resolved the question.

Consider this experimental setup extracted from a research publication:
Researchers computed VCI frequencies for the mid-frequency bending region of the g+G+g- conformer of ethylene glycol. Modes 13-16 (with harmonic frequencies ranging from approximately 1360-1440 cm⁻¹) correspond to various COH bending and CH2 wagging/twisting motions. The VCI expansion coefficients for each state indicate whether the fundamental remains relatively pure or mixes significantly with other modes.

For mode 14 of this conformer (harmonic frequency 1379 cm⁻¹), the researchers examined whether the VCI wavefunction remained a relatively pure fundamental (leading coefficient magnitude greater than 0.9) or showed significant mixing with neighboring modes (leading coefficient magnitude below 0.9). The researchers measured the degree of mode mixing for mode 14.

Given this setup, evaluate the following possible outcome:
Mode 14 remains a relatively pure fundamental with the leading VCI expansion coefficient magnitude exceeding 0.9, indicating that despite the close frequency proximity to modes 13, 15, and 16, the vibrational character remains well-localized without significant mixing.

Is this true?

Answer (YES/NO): YES